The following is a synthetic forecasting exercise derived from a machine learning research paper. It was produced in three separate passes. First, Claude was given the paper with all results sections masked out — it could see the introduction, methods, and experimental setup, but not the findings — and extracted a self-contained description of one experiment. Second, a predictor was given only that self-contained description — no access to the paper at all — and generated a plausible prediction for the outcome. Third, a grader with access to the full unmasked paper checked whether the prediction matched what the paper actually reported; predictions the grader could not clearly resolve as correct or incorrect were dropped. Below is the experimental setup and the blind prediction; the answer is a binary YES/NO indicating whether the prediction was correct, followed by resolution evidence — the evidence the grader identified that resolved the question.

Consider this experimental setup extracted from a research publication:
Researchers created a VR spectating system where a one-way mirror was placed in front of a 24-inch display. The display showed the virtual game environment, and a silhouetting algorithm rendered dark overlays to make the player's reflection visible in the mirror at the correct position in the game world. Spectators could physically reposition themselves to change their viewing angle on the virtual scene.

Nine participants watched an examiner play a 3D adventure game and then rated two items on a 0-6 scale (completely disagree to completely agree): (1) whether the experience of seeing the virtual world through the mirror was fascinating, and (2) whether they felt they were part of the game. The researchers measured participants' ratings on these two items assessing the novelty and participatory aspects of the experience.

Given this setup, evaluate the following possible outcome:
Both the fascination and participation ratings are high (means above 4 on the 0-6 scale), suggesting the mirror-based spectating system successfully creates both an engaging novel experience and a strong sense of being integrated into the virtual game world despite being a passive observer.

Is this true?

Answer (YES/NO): NO